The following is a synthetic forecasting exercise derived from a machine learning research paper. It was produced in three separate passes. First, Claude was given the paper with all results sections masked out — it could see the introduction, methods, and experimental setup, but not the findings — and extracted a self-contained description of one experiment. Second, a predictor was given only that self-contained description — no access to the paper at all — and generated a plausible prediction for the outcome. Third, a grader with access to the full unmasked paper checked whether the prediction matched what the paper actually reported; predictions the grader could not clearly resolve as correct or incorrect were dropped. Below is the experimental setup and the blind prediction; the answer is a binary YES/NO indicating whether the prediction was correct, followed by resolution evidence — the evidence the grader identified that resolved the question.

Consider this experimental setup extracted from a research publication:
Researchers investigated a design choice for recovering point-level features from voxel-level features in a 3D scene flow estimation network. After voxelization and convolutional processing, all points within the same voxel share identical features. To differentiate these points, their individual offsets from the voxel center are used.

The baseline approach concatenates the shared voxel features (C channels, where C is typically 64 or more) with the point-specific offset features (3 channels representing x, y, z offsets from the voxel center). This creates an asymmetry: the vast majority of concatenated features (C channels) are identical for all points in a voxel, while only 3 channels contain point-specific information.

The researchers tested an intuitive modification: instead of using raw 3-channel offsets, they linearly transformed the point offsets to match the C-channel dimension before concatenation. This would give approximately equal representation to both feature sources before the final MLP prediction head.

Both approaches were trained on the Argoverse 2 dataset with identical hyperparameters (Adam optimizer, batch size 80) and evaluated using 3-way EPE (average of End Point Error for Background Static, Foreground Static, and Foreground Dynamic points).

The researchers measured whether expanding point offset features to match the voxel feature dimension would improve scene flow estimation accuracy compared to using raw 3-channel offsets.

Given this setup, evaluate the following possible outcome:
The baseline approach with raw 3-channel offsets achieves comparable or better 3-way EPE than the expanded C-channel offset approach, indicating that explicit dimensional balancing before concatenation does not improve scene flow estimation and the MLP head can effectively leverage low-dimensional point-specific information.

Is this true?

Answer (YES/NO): YES